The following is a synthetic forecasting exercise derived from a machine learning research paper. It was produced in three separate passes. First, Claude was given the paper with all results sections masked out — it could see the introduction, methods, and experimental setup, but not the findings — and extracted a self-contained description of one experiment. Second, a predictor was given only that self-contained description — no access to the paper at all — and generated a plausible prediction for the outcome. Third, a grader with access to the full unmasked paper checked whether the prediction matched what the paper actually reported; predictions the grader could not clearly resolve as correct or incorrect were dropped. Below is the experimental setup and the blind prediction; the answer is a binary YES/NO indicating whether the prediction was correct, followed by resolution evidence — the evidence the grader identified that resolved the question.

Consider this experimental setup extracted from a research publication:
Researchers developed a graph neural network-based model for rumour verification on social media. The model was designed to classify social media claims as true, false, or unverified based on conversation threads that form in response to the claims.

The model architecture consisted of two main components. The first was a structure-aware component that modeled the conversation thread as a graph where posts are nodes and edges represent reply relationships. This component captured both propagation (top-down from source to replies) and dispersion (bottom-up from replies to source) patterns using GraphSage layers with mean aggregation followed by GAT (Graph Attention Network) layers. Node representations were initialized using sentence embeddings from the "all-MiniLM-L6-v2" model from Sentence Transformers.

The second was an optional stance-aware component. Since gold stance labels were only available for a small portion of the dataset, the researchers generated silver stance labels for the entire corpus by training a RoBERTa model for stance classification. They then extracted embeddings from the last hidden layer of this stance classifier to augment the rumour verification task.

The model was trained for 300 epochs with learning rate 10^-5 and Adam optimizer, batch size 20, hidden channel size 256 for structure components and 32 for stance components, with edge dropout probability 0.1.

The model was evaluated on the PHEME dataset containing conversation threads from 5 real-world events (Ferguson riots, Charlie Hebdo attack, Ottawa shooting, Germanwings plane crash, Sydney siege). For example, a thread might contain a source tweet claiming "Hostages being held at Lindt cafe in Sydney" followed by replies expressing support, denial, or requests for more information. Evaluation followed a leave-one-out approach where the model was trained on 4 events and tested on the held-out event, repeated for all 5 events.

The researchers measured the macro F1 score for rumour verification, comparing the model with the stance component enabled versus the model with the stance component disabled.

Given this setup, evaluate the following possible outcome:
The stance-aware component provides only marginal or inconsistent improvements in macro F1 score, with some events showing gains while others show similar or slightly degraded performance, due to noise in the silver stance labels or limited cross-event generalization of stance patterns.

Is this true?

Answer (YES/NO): NO